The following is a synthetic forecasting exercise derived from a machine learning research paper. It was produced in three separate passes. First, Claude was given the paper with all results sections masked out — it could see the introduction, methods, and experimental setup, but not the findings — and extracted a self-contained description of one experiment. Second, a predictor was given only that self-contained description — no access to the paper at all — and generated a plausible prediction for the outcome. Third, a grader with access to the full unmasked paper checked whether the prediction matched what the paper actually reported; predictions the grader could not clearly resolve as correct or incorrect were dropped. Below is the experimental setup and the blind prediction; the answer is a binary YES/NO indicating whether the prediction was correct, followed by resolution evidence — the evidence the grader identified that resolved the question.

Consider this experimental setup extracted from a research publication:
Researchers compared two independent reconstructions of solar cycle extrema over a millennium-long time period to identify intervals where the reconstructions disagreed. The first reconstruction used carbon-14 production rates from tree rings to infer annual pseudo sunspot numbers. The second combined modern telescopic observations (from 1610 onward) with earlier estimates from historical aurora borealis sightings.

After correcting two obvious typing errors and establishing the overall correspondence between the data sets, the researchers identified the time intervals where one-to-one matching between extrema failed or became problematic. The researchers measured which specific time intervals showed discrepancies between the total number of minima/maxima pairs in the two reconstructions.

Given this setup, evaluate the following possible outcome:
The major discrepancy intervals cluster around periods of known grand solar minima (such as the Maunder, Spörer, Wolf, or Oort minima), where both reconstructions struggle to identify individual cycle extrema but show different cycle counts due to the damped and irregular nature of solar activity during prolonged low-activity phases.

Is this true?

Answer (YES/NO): NO